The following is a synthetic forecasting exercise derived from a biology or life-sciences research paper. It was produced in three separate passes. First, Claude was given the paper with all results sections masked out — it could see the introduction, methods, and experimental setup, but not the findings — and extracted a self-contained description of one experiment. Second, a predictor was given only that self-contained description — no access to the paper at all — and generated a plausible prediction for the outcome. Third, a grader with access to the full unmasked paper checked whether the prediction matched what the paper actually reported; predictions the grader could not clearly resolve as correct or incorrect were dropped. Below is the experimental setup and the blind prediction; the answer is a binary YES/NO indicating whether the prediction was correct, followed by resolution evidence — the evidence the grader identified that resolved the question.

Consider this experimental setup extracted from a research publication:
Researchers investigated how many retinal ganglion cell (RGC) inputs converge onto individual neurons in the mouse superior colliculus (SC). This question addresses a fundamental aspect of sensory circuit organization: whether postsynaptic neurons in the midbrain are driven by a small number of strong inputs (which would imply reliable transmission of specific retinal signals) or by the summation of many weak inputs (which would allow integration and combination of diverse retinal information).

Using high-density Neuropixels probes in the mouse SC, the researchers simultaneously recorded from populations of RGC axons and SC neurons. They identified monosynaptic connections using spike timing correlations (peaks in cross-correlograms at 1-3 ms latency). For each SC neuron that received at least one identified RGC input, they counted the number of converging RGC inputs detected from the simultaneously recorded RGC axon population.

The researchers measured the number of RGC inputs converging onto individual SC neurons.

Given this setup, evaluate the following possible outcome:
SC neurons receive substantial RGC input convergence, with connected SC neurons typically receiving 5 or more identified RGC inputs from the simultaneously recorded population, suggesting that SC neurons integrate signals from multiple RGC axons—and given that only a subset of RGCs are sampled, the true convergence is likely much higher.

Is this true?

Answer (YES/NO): NO